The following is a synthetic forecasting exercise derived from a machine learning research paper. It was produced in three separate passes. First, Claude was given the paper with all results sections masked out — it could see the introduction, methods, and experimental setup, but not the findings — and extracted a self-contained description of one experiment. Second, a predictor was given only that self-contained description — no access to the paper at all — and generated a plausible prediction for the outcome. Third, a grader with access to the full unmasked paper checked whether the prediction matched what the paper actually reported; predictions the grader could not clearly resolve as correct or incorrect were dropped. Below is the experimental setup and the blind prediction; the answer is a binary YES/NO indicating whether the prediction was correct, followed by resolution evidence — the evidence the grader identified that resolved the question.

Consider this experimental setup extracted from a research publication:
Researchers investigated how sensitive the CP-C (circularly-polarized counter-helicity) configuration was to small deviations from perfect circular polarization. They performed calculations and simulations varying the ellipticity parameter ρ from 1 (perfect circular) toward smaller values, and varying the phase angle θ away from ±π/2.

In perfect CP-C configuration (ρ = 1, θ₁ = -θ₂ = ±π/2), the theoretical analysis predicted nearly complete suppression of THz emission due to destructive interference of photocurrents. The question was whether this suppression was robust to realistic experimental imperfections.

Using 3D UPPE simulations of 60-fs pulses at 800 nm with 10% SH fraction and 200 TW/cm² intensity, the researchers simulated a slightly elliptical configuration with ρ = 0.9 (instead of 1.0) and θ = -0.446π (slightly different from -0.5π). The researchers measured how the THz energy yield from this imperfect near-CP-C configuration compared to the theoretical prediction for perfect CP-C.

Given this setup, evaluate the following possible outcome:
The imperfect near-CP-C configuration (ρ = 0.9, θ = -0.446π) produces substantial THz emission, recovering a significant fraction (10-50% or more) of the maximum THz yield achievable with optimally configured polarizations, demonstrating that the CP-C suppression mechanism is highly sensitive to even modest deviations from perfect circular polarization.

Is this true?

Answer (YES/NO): YES